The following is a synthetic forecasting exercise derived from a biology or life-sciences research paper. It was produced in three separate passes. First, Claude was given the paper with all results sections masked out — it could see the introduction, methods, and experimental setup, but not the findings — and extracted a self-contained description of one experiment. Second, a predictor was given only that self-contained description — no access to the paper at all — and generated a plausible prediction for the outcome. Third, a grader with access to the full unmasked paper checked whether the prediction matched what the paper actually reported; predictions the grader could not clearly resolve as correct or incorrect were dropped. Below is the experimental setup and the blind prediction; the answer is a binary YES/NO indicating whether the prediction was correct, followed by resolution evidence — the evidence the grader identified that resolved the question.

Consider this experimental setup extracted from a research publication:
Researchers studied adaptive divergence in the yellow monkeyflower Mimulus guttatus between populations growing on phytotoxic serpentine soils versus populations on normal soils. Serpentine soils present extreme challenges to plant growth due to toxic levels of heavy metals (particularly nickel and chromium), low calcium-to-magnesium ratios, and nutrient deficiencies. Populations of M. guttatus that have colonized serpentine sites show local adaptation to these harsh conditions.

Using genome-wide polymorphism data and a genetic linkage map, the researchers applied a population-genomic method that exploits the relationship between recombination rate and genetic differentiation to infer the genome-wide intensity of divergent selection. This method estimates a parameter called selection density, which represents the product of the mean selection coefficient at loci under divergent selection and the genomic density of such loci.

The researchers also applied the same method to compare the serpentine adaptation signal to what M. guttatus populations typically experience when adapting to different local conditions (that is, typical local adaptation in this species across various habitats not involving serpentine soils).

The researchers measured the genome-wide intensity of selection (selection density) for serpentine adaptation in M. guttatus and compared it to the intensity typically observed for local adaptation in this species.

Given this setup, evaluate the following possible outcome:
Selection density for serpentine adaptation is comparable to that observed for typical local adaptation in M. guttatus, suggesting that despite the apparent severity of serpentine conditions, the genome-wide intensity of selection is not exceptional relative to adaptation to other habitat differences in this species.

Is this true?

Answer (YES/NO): YES